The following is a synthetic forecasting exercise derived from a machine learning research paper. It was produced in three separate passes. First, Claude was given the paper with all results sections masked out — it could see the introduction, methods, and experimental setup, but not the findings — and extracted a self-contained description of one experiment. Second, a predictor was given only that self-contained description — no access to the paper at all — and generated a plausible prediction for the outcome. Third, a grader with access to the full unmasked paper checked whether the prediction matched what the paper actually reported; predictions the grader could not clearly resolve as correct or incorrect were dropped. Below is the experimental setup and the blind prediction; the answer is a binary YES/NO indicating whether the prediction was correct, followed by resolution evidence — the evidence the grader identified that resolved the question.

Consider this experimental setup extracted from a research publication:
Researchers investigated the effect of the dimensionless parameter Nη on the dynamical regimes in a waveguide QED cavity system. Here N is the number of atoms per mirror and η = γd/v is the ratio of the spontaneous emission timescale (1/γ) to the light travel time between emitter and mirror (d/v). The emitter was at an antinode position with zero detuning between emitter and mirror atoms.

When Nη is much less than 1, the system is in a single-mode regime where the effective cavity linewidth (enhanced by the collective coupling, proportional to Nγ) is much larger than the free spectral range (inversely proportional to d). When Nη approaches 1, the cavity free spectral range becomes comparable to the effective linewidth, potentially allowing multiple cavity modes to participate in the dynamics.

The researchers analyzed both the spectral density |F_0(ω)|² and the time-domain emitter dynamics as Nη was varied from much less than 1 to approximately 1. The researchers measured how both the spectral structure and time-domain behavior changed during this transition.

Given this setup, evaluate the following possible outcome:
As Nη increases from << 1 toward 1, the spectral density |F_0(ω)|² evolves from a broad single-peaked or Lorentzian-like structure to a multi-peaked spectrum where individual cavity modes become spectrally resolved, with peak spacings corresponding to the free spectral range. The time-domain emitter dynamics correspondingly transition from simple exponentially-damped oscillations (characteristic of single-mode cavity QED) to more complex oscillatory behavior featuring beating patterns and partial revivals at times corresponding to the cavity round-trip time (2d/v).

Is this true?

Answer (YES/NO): NO